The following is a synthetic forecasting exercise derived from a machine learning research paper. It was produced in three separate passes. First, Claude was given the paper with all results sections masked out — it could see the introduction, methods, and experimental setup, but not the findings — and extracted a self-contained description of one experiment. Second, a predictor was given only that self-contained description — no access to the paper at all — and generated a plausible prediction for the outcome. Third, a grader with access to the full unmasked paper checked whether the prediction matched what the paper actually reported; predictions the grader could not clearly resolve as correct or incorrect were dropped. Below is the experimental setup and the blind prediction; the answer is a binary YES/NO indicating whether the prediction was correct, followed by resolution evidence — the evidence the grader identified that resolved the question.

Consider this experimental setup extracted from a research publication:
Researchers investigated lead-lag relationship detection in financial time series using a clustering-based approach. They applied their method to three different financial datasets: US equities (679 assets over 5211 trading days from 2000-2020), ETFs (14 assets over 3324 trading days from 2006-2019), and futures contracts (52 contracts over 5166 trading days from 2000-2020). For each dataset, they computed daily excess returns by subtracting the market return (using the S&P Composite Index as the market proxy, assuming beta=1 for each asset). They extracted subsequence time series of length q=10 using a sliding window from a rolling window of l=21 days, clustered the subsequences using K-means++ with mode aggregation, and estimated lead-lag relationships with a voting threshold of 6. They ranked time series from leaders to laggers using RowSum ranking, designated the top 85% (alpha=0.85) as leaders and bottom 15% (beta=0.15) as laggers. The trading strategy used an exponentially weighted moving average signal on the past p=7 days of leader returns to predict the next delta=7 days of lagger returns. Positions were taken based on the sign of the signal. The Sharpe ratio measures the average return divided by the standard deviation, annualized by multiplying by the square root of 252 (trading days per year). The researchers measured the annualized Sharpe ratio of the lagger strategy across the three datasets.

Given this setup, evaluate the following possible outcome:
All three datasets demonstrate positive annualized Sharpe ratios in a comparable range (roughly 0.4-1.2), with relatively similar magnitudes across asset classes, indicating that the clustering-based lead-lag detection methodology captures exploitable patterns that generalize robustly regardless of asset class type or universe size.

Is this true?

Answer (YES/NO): NO